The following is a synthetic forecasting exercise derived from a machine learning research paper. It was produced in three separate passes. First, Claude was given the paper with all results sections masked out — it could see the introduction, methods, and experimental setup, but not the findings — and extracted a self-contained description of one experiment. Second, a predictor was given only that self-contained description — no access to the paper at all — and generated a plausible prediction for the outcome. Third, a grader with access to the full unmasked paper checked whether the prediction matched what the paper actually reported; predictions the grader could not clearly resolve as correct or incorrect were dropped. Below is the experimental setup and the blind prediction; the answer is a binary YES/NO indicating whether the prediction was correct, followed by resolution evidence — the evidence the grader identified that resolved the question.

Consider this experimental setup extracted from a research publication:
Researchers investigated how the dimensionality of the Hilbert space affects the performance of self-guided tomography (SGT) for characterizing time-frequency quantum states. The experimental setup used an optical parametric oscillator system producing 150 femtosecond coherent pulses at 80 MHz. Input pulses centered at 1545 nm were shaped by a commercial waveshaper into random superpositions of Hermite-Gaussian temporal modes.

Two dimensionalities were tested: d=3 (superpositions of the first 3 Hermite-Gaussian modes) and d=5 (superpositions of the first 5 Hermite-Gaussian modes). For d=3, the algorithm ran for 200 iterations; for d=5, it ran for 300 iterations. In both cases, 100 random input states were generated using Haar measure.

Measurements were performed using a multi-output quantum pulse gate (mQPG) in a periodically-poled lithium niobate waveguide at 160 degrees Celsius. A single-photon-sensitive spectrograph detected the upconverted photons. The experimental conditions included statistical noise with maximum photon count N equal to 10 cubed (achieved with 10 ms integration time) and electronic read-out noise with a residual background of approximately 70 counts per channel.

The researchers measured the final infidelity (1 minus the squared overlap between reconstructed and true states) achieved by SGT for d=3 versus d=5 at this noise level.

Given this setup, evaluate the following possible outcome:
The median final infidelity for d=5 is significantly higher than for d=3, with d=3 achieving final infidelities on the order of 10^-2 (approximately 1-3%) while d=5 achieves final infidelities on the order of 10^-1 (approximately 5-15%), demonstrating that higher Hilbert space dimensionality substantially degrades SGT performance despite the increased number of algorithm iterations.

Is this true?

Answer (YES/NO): NO